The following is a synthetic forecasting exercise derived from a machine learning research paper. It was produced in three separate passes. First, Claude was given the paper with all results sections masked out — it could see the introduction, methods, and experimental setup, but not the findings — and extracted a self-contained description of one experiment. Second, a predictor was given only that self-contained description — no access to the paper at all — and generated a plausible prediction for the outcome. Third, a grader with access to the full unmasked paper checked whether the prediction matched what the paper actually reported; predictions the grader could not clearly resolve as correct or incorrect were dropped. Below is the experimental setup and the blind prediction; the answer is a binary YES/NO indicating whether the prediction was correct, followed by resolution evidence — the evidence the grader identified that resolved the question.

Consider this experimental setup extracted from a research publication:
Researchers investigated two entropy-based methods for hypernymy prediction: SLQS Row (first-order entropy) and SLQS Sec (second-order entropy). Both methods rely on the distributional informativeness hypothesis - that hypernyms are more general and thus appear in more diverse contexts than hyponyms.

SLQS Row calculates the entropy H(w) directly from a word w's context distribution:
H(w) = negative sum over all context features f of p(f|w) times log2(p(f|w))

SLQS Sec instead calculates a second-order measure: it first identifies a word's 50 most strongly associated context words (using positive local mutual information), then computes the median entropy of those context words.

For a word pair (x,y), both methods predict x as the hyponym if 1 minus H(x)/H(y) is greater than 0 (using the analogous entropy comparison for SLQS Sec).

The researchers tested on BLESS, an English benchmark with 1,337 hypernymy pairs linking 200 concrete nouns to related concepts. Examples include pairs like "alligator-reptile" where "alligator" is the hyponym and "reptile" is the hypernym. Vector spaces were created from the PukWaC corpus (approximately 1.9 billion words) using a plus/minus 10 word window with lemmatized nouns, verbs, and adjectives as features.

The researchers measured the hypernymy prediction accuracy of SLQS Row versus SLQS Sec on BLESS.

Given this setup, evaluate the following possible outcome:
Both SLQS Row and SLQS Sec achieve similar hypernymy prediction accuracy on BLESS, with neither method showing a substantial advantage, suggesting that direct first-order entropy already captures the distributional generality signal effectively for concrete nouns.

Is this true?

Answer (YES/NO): NO